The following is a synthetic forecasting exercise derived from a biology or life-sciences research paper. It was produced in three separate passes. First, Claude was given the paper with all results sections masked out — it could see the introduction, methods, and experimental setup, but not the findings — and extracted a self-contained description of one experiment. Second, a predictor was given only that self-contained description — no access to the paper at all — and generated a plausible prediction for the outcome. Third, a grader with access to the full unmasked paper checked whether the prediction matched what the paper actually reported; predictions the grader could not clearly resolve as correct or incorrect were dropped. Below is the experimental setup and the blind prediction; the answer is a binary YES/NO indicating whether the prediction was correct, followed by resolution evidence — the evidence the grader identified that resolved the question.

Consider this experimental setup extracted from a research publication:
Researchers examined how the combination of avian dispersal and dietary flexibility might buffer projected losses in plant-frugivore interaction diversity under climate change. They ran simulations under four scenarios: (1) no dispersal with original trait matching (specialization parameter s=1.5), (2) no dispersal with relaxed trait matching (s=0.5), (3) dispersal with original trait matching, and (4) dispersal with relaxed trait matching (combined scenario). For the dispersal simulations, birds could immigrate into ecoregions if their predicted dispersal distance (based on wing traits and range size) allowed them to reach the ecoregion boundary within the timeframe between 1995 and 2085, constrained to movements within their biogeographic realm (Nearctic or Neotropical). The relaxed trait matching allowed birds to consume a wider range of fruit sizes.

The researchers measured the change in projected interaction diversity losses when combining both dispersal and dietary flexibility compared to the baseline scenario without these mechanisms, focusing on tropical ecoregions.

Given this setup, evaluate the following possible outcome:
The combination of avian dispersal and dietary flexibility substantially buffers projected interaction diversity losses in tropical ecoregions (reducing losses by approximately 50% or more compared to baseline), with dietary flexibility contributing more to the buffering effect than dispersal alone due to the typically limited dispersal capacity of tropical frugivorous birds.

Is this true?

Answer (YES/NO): NO